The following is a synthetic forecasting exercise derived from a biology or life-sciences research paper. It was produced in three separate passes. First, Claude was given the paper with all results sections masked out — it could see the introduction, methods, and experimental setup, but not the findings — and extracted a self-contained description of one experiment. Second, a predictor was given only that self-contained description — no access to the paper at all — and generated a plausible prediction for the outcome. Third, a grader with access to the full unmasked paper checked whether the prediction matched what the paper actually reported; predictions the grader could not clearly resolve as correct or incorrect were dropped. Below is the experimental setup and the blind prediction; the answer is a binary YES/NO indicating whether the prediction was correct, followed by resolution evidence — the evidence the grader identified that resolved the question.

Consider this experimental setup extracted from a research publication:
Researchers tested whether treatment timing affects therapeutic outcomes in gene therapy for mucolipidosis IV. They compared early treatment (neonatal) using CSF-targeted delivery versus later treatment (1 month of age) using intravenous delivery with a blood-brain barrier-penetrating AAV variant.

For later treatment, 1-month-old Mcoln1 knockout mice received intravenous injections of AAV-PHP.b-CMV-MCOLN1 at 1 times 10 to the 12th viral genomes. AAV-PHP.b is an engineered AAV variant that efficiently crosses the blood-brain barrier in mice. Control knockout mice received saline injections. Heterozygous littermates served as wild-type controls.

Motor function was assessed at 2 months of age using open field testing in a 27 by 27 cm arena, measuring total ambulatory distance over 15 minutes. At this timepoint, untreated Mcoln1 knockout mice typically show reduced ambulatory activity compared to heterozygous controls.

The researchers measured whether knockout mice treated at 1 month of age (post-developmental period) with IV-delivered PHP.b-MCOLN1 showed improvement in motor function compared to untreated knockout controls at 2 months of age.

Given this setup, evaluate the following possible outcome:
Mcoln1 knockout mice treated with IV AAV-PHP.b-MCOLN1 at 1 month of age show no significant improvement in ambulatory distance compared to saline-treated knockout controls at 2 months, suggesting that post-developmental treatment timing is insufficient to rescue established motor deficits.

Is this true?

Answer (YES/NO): NO